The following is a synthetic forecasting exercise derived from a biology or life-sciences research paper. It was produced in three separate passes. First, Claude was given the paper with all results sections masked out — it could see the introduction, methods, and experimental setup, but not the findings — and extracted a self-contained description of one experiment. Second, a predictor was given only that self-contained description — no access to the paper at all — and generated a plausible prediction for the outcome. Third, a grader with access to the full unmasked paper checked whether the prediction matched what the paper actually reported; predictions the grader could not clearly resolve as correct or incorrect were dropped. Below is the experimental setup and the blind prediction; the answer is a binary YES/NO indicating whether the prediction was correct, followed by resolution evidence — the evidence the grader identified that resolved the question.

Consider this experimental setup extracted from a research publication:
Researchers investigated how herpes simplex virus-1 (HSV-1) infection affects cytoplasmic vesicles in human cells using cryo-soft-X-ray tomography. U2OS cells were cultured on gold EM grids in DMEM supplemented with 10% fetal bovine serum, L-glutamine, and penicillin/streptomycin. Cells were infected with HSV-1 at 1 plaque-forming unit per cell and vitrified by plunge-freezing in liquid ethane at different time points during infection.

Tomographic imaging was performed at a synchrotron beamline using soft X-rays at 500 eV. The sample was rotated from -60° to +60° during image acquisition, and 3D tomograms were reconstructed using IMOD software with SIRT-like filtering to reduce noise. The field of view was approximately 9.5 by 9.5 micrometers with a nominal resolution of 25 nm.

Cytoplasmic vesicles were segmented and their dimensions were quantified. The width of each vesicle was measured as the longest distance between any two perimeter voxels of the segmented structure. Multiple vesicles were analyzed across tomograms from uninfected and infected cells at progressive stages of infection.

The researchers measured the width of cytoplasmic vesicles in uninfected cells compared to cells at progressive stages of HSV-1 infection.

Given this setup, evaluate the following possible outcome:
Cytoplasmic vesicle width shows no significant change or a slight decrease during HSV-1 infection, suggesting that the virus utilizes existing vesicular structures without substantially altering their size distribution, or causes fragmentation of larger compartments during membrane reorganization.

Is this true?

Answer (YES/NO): YES